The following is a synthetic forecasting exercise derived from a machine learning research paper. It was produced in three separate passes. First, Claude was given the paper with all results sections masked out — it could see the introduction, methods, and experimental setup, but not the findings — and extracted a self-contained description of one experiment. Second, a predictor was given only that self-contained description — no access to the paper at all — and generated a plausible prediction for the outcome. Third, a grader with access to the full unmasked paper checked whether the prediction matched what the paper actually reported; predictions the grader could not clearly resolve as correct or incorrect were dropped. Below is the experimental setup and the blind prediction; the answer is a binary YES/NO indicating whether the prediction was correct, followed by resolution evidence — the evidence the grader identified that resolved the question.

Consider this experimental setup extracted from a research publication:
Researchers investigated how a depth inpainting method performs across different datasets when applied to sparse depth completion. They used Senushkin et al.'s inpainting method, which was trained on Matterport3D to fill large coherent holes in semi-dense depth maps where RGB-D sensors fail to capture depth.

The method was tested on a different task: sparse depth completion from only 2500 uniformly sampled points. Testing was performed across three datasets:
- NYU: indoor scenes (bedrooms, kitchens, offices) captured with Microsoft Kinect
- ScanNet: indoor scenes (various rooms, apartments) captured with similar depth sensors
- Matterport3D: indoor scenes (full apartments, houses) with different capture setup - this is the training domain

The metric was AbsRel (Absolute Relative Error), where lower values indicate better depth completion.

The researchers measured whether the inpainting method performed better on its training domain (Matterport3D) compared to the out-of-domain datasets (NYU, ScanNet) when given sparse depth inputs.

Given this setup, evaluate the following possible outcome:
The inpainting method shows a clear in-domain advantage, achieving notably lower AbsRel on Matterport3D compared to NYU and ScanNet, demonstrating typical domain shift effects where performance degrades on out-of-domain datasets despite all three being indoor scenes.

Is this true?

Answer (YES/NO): NO